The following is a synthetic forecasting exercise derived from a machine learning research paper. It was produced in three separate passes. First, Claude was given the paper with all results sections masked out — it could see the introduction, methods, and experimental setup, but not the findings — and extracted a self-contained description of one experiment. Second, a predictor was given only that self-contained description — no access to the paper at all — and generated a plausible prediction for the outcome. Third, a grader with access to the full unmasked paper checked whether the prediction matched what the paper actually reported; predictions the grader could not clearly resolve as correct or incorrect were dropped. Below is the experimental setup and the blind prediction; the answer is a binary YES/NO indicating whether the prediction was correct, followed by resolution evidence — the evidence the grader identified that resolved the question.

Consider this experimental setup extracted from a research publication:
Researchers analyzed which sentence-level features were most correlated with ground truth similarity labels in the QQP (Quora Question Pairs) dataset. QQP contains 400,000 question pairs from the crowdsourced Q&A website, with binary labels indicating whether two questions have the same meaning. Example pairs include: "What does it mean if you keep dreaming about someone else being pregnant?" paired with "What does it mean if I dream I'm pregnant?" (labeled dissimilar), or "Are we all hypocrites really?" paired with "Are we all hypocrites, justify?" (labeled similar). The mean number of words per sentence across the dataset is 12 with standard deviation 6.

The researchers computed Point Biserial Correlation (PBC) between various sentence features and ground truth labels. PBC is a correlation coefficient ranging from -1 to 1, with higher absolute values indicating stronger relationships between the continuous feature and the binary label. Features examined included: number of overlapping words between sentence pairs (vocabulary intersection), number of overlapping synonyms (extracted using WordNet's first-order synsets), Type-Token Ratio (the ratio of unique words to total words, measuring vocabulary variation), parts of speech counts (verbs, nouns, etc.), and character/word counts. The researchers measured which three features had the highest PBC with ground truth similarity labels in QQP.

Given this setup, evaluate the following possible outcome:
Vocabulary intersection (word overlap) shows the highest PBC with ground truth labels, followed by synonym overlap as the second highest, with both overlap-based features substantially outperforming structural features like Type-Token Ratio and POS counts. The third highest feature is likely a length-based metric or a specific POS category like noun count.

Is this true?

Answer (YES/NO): NO